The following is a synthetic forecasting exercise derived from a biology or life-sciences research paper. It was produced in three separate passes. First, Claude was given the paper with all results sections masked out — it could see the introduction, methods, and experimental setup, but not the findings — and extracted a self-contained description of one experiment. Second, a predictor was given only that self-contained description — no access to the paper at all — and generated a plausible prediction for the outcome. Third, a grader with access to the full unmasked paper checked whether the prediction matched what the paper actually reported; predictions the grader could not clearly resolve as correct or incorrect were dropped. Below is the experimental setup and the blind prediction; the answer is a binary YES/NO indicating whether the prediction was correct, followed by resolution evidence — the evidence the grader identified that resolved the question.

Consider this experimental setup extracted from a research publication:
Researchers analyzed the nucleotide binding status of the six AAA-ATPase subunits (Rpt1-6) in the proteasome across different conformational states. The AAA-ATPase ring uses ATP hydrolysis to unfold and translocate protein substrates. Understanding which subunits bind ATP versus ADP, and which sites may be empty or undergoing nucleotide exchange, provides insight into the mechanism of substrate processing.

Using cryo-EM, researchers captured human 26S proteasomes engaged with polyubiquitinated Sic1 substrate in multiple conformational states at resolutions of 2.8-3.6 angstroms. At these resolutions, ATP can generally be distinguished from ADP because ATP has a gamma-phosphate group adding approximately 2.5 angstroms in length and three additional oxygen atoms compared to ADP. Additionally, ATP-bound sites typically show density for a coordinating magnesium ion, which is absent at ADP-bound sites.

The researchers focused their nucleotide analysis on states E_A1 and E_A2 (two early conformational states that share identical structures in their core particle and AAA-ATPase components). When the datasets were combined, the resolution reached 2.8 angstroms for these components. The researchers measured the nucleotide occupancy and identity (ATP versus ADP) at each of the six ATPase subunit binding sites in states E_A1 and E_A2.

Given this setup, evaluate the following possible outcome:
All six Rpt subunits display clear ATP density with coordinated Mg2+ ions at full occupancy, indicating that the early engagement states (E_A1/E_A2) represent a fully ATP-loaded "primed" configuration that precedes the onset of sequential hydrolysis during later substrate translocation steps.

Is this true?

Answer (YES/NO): NO